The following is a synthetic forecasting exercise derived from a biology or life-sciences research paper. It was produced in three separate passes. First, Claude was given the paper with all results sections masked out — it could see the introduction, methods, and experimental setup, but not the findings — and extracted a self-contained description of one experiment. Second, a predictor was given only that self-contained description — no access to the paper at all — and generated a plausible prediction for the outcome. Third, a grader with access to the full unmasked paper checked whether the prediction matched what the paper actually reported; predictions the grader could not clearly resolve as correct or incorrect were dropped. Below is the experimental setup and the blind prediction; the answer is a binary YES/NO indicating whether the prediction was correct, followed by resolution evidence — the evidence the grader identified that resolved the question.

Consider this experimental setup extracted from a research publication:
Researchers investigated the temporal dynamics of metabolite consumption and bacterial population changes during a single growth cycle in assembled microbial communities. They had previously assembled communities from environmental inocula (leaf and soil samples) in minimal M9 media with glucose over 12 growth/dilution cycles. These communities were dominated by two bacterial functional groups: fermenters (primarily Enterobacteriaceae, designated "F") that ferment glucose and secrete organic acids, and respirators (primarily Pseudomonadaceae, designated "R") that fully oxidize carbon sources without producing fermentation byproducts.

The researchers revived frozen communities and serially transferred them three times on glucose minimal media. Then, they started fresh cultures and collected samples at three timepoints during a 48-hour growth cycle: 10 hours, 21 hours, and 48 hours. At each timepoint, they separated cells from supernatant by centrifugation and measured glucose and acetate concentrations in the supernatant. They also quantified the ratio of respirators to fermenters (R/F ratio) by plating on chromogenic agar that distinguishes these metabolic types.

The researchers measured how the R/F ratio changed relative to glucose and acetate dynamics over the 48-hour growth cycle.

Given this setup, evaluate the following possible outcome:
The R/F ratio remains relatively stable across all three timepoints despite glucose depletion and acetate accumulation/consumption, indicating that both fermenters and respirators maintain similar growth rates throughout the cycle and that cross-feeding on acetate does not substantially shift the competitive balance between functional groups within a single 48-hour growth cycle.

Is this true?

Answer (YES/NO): NO